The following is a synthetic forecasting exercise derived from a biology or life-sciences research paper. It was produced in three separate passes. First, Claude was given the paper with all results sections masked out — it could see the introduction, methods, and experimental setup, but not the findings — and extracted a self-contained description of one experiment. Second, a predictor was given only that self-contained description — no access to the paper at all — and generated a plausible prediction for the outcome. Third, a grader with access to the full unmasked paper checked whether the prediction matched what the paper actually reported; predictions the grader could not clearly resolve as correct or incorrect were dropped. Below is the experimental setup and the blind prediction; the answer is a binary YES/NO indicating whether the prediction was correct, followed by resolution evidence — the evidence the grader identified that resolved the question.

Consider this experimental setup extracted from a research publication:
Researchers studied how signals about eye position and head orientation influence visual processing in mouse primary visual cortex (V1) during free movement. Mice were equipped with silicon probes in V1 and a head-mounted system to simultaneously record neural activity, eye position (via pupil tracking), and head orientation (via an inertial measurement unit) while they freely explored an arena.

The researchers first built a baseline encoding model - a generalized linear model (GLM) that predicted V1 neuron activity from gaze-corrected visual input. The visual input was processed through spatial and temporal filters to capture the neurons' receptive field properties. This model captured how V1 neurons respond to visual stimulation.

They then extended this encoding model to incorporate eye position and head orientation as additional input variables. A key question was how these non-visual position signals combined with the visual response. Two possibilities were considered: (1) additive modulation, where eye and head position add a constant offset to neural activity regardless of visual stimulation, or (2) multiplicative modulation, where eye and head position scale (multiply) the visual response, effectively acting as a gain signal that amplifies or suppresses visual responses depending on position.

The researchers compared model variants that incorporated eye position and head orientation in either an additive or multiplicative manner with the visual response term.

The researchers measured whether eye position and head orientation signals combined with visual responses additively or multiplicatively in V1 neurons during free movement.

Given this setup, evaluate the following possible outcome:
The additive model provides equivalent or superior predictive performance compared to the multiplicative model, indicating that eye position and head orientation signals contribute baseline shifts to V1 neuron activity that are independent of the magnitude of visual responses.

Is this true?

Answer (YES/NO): NO